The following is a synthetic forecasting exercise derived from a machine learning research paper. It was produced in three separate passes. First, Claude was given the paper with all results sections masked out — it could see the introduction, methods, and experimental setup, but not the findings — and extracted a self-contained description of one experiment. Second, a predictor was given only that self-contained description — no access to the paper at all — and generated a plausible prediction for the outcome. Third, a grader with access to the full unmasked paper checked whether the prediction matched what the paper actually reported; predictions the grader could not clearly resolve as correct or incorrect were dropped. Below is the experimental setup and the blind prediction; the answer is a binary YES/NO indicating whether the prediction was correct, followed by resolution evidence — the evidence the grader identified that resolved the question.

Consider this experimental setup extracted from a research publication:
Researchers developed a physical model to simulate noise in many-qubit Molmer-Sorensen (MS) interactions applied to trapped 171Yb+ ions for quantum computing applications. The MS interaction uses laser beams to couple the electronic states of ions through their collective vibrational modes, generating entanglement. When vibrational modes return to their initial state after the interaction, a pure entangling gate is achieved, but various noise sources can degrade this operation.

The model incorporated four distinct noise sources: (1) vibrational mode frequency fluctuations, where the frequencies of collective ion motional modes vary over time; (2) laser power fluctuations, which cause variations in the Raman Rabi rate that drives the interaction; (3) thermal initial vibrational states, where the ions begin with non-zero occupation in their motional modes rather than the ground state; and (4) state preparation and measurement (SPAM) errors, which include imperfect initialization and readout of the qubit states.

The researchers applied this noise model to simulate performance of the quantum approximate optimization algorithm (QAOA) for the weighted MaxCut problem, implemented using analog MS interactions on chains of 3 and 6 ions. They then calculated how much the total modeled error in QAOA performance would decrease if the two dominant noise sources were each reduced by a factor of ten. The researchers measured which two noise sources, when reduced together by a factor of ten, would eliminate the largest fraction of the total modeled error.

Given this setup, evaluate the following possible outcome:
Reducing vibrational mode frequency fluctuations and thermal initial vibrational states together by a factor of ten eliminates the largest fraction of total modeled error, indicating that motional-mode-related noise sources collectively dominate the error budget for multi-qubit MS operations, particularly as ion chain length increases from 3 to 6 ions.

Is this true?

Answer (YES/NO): NO